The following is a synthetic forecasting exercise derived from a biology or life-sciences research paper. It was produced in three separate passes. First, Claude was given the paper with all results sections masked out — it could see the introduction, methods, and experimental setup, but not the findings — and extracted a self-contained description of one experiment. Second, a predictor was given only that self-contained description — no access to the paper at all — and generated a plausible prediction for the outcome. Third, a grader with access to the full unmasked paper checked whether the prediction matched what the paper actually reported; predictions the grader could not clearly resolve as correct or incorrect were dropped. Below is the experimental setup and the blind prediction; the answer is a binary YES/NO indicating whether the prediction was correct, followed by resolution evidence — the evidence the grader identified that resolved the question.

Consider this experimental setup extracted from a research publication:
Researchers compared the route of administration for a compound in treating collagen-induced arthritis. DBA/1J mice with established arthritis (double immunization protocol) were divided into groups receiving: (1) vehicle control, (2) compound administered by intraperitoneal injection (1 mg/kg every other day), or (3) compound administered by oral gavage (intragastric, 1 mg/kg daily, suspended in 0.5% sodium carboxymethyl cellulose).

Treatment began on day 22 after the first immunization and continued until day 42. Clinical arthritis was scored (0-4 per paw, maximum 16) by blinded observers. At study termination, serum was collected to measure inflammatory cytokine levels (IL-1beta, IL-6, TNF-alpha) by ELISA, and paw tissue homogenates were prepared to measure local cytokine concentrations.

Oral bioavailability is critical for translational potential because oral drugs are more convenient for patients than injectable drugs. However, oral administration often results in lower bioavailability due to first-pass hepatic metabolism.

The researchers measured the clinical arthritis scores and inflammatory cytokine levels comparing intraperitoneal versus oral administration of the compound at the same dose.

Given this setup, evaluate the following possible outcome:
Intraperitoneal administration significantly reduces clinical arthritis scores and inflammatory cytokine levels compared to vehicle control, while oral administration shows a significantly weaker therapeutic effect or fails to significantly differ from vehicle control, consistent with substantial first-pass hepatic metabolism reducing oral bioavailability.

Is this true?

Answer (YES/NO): NO